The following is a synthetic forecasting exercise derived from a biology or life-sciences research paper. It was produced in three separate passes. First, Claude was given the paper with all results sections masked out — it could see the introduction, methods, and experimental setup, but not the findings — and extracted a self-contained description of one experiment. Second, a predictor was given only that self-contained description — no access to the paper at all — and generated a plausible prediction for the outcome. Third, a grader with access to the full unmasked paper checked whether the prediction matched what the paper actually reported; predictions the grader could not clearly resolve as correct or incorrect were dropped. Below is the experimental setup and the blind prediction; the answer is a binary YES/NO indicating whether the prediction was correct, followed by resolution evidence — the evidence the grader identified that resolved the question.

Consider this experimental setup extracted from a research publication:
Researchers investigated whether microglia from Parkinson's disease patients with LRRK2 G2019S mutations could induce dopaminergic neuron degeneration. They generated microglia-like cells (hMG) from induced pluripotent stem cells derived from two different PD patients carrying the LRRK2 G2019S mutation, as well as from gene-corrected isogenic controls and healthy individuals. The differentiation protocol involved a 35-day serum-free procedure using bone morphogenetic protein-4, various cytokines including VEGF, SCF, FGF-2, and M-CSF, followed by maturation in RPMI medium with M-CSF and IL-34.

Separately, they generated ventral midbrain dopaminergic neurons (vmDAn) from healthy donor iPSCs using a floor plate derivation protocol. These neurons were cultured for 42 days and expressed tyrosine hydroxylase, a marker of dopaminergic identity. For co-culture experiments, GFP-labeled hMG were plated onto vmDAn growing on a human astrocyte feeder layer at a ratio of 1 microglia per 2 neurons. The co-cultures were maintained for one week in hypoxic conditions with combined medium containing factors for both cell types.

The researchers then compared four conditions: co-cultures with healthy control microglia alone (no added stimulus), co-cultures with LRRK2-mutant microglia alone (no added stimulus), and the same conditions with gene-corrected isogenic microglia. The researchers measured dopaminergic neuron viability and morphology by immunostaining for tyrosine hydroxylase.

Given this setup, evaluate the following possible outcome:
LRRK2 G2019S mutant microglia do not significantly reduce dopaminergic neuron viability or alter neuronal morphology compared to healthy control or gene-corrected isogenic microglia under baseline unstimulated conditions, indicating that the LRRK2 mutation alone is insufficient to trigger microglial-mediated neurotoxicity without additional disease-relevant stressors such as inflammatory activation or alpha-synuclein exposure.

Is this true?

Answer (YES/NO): YES